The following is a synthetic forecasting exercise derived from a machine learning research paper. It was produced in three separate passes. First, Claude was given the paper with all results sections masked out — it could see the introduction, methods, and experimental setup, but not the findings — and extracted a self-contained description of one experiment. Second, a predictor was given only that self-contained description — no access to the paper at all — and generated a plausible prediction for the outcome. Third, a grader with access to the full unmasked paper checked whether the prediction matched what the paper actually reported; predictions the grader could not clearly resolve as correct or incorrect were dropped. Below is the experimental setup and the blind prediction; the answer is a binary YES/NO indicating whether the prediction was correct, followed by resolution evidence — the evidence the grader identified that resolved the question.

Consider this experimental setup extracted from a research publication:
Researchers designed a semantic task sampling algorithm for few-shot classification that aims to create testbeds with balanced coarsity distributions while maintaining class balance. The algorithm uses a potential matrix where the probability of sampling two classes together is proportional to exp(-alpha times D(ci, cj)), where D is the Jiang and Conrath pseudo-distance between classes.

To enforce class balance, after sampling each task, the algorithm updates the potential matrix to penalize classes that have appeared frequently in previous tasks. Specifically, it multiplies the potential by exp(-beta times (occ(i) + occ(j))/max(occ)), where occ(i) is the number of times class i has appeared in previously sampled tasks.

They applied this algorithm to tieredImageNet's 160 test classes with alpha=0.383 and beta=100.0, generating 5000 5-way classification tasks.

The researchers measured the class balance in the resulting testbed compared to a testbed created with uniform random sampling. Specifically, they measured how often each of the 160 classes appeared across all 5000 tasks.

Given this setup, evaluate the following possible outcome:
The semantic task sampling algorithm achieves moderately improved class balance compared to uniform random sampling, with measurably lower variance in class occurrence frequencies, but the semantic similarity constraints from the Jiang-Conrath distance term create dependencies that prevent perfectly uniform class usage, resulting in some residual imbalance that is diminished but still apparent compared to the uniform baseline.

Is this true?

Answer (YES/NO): NO